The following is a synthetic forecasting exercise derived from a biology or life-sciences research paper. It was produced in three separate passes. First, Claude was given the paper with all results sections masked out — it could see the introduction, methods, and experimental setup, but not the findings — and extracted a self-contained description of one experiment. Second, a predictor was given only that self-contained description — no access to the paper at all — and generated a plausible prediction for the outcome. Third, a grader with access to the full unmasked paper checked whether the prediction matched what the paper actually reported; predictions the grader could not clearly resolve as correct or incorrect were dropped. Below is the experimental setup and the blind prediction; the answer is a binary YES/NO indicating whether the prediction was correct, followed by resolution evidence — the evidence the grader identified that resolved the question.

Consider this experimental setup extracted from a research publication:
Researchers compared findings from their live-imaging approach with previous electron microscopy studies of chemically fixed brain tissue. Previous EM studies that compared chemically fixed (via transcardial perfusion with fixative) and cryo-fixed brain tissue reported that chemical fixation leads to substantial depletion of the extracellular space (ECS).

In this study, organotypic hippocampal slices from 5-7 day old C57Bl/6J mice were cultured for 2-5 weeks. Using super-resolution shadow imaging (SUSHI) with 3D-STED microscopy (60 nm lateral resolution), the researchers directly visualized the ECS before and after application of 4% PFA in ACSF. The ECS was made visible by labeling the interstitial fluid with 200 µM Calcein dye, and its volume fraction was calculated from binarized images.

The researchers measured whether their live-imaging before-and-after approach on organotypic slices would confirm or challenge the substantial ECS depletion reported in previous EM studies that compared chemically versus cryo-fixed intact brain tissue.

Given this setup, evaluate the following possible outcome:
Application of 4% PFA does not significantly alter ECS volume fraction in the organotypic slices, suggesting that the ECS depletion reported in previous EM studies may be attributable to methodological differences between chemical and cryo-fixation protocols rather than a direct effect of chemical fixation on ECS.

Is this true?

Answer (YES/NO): YES